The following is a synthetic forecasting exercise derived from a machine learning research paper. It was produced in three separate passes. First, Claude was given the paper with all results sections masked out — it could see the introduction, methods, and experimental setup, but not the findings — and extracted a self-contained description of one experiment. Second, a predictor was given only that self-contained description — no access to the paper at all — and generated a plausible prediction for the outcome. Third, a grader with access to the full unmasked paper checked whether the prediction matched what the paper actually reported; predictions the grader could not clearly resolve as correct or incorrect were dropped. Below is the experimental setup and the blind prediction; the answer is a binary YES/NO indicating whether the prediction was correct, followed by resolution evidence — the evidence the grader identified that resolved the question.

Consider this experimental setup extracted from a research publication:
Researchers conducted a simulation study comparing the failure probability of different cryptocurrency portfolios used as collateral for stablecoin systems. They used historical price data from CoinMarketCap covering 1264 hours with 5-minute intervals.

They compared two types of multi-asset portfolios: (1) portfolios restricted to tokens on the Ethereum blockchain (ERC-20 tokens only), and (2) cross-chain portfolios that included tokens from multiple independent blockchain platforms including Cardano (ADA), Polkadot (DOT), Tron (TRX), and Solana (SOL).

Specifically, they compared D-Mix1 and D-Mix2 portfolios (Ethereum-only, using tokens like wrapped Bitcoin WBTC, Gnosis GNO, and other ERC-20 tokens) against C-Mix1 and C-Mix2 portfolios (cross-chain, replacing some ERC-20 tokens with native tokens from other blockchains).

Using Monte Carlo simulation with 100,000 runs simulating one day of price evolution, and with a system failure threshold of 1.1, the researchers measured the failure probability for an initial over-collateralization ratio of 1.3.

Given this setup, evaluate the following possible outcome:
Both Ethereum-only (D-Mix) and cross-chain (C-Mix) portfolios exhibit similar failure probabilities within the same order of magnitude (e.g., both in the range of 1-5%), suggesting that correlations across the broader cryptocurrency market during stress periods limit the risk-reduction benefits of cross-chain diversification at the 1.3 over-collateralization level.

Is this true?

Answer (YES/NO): NO